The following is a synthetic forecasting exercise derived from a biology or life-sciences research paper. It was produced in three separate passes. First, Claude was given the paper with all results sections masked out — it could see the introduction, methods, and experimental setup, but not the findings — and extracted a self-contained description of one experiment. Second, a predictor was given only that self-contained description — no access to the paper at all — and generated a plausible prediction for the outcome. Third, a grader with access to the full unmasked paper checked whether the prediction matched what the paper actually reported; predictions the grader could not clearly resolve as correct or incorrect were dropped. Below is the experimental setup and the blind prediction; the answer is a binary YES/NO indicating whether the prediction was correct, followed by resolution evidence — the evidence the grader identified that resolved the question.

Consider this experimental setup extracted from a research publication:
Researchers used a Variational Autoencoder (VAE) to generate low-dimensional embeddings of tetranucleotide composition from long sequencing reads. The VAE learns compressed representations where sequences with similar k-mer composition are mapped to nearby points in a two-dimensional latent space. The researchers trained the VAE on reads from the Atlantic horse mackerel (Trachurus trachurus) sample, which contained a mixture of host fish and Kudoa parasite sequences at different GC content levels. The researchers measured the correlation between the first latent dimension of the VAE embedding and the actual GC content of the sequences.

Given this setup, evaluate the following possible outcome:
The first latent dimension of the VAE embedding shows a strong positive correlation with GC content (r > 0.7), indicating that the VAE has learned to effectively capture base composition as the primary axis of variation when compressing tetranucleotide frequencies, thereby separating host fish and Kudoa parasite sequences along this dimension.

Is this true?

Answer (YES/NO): YES